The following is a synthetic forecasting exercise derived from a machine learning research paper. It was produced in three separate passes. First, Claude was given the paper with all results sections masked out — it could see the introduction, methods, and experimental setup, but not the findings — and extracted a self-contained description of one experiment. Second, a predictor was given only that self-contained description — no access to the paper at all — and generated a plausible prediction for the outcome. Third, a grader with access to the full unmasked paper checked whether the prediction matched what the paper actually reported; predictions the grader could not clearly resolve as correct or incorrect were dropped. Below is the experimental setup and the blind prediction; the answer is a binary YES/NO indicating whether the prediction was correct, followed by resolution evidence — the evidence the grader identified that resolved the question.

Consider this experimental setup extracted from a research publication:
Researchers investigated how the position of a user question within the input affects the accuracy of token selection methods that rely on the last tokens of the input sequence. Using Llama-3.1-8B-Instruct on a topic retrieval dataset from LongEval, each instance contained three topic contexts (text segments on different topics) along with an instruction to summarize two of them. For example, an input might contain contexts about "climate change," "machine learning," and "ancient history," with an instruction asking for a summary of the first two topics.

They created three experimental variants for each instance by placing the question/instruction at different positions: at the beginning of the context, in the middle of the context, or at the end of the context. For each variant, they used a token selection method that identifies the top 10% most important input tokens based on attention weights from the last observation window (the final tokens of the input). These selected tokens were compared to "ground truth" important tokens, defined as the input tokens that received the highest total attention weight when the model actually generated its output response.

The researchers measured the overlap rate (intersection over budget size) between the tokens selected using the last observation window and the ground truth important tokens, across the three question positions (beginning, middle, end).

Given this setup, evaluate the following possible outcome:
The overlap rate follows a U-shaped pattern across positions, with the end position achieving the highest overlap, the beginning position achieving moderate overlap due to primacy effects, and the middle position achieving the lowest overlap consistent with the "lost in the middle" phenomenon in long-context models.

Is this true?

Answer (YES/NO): NO